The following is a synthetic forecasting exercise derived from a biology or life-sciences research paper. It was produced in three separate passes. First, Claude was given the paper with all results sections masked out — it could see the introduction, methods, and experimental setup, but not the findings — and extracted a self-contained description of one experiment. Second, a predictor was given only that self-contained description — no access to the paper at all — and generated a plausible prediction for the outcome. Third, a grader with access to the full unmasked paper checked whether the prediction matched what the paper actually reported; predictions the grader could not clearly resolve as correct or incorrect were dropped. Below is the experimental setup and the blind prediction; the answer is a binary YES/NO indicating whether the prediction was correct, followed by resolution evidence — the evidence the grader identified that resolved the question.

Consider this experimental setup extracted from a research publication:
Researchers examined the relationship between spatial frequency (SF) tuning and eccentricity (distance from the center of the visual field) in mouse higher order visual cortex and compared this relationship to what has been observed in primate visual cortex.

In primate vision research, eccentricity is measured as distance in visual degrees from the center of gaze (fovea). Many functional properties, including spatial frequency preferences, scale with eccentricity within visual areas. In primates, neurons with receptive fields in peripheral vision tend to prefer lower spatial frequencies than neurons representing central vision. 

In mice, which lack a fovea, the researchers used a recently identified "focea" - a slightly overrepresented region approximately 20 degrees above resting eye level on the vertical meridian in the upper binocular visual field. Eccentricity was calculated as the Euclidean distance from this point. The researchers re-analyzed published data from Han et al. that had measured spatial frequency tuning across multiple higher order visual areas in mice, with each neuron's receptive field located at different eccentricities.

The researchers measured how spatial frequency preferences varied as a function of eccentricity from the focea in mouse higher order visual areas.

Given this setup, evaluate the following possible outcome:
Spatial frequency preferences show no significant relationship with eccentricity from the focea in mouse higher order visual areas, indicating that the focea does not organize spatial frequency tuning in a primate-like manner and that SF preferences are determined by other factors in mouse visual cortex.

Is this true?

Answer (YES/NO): NO